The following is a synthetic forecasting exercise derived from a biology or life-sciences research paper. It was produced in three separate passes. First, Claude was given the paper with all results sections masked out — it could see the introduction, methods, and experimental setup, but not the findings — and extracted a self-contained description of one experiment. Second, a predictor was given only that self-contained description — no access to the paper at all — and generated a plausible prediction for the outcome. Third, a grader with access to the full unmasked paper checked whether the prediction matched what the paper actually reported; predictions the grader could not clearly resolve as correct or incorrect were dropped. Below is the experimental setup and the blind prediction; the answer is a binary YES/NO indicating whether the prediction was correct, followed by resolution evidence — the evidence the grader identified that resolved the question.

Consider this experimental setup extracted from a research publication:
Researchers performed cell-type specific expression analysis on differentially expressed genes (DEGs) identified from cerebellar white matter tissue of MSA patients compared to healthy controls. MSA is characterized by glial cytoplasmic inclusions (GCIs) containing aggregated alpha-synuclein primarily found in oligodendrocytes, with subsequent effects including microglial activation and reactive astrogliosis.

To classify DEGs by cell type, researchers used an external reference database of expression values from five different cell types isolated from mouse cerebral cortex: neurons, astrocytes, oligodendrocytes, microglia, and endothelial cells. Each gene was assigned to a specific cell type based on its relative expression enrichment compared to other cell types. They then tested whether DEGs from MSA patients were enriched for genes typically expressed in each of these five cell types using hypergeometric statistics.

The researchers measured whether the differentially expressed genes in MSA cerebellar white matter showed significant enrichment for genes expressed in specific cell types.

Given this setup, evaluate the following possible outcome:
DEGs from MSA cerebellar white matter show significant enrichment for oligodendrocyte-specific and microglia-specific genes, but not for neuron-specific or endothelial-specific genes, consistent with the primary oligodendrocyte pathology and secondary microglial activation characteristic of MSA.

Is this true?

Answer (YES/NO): NO